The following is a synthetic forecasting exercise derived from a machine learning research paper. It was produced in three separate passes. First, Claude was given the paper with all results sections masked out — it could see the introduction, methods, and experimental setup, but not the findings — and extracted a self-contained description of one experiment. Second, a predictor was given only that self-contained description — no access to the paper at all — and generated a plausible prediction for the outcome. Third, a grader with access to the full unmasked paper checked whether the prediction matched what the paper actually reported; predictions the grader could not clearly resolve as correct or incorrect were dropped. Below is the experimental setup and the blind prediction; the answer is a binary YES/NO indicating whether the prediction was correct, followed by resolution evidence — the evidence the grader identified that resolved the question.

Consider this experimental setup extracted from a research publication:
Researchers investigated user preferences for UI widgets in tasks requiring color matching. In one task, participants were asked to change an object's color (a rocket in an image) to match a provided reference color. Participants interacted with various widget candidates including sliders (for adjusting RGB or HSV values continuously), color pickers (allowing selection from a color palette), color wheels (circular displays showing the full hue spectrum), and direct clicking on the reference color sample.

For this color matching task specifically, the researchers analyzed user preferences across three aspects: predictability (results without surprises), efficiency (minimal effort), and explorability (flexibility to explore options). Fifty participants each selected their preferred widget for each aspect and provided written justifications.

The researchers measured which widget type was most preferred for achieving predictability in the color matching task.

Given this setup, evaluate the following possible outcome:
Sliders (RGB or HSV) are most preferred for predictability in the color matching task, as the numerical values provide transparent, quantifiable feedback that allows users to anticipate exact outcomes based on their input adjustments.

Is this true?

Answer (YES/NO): NO